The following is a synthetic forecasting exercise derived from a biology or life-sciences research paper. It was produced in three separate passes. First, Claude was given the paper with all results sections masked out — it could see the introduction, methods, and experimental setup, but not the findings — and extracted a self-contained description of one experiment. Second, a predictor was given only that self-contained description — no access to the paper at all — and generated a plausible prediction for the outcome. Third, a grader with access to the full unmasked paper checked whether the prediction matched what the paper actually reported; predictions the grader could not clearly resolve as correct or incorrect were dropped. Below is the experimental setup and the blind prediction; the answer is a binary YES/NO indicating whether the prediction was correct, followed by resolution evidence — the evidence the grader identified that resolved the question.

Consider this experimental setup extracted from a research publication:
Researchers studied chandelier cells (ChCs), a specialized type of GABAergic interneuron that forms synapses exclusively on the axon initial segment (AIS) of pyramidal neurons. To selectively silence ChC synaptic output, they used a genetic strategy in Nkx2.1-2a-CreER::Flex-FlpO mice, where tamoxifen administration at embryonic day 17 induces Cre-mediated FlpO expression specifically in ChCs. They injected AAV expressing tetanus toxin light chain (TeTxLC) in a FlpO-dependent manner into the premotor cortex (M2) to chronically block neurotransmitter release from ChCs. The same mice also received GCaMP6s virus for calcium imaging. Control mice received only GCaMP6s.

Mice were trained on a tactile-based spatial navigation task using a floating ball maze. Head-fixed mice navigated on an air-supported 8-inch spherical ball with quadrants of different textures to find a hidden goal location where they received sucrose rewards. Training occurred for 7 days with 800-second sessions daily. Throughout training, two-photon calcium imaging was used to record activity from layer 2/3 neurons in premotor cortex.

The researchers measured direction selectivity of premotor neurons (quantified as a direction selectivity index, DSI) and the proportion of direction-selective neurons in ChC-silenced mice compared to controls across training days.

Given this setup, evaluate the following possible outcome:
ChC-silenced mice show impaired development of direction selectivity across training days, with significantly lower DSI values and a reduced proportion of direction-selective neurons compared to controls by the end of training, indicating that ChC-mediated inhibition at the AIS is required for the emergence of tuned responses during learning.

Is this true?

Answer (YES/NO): NO